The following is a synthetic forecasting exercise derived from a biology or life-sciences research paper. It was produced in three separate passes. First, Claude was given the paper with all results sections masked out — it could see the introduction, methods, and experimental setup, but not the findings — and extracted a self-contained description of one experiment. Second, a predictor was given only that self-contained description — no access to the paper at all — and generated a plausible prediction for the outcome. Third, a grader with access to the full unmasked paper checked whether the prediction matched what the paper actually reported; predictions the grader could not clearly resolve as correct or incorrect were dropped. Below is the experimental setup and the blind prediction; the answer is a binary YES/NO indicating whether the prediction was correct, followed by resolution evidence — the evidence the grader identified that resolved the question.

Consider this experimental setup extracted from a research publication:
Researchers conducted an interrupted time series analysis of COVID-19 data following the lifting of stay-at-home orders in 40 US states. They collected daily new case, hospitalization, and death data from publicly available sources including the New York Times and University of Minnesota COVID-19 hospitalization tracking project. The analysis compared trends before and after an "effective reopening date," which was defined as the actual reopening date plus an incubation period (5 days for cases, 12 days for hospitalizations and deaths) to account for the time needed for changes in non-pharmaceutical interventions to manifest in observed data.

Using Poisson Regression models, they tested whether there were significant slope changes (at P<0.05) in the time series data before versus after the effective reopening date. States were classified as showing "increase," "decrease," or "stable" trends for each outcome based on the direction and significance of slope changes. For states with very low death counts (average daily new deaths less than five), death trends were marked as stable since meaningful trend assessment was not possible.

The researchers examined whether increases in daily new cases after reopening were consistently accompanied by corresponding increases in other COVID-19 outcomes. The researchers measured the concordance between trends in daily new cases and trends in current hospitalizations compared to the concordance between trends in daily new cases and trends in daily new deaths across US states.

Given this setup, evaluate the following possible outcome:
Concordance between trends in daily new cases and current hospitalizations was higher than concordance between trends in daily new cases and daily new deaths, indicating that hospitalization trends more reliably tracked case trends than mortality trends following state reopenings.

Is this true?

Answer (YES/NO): YES